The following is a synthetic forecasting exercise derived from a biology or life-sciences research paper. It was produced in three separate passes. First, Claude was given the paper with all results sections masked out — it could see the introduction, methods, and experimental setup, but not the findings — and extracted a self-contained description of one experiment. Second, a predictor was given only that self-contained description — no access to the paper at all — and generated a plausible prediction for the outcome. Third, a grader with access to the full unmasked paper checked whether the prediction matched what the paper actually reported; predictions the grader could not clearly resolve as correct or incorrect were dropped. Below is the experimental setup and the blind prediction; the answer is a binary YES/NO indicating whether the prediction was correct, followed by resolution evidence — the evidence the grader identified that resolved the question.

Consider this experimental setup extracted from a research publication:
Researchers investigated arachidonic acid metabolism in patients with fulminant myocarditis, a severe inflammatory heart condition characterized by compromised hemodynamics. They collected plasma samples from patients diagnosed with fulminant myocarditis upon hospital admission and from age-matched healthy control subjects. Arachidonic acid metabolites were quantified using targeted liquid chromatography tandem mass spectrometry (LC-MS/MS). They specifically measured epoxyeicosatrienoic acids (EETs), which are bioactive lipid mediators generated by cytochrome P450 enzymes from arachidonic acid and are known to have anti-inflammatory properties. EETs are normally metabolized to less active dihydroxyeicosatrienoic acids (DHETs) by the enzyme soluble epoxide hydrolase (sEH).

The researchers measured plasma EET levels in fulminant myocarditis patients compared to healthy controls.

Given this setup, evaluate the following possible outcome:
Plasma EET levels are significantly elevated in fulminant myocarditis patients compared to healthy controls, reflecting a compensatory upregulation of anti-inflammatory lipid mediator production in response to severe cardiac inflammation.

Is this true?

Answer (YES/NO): NO